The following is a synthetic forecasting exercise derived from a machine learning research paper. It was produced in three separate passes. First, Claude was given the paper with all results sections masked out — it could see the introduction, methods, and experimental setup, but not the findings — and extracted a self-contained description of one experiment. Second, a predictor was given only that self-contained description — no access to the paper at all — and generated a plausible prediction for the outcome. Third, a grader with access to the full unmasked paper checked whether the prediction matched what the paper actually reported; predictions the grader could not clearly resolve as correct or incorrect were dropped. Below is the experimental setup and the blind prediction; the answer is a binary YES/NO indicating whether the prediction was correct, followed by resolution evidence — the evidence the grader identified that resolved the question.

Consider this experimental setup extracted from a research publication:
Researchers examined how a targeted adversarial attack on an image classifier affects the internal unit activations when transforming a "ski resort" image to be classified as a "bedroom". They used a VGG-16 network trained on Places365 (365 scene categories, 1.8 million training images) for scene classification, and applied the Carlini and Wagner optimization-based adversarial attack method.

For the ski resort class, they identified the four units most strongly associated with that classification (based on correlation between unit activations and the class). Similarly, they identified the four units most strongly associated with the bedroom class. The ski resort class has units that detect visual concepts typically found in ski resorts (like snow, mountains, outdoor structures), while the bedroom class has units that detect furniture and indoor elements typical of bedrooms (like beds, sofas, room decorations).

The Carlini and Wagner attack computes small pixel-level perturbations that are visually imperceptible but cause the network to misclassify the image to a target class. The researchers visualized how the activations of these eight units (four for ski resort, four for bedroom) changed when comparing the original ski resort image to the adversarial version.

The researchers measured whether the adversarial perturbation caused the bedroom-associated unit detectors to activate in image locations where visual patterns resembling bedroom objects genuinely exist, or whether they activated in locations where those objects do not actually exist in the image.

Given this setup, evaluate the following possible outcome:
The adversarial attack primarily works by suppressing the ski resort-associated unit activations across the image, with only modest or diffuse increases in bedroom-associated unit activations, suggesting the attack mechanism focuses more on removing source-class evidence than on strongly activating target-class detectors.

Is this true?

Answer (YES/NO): NO